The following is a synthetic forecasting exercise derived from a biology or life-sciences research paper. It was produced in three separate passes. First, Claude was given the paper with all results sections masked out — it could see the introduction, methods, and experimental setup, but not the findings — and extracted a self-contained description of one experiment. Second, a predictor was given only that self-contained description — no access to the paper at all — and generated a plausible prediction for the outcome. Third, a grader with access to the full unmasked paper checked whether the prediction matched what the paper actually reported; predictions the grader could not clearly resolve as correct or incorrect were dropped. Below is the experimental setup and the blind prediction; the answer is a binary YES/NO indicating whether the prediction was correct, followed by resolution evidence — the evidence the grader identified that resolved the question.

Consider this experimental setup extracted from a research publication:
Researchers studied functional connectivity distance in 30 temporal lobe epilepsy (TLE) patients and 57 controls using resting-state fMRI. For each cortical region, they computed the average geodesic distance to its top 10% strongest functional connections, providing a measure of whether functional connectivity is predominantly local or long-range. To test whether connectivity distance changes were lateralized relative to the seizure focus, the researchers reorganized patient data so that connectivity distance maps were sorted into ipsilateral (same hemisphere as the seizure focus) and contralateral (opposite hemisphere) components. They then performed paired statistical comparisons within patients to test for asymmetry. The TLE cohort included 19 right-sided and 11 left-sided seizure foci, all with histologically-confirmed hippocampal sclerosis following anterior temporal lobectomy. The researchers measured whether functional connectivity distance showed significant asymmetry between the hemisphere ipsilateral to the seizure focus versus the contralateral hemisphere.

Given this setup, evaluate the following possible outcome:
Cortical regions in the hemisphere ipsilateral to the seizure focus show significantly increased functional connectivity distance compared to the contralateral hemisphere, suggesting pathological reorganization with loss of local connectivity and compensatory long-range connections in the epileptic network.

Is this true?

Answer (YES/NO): NO